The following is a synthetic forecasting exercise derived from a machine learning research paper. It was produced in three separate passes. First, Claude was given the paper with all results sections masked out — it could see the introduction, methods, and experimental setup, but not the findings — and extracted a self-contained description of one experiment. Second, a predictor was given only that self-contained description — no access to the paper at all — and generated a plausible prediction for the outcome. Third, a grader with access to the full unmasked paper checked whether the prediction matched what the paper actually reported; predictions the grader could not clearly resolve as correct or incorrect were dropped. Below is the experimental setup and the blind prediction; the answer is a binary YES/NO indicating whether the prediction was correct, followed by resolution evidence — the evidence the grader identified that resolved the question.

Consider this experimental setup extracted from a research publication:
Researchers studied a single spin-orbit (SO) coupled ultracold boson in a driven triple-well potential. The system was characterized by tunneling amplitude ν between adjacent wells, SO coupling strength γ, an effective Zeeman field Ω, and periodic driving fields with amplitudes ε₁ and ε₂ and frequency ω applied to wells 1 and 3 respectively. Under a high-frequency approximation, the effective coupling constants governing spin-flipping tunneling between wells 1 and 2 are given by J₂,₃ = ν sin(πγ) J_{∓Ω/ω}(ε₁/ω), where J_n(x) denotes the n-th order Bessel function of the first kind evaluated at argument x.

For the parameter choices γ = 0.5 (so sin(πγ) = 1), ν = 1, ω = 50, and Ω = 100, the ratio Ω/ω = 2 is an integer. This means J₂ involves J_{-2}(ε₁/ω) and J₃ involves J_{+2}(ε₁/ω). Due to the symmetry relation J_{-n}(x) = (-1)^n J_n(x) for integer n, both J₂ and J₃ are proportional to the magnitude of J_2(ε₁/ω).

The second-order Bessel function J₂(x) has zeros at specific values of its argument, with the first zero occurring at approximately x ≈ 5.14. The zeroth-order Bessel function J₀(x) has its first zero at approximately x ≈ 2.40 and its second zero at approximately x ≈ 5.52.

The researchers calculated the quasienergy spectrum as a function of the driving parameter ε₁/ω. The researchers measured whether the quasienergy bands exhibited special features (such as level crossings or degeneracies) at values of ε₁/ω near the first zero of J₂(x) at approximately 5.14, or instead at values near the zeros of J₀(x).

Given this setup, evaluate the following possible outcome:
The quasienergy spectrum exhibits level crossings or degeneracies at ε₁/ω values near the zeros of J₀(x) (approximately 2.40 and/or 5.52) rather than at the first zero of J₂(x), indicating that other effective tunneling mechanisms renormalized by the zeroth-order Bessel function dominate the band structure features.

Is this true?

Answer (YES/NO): NO